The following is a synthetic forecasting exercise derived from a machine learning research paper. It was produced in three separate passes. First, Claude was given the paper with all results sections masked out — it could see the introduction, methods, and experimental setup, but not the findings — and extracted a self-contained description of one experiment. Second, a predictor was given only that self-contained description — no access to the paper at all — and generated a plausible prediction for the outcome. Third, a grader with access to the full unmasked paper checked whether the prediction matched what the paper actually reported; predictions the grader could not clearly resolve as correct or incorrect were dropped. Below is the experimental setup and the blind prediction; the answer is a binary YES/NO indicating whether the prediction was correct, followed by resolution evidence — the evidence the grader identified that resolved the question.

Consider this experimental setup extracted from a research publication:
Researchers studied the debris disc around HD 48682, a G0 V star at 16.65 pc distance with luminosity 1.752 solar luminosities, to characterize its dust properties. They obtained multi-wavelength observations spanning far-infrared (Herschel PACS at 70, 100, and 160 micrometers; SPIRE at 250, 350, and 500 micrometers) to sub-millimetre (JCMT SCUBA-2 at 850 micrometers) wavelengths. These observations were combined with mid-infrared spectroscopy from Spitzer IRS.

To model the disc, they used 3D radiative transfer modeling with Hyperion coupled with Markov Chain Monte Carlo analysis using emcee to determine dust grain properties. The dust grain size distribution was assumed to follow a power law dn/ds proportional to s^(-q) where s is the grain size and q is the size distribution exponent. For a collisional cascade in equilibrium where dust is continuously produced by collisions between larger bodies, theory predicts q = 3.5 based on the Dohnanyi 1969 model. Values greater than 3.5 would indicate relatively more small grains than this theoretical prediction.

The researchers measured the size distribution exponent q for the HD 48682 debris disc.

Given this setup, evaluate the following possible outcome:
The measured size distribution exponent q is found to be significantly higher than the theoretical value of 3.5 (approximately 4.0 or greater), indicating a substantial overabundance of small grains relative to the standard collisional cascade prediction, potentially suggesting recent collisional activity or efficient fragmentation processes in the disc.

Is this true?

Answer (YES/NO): NO